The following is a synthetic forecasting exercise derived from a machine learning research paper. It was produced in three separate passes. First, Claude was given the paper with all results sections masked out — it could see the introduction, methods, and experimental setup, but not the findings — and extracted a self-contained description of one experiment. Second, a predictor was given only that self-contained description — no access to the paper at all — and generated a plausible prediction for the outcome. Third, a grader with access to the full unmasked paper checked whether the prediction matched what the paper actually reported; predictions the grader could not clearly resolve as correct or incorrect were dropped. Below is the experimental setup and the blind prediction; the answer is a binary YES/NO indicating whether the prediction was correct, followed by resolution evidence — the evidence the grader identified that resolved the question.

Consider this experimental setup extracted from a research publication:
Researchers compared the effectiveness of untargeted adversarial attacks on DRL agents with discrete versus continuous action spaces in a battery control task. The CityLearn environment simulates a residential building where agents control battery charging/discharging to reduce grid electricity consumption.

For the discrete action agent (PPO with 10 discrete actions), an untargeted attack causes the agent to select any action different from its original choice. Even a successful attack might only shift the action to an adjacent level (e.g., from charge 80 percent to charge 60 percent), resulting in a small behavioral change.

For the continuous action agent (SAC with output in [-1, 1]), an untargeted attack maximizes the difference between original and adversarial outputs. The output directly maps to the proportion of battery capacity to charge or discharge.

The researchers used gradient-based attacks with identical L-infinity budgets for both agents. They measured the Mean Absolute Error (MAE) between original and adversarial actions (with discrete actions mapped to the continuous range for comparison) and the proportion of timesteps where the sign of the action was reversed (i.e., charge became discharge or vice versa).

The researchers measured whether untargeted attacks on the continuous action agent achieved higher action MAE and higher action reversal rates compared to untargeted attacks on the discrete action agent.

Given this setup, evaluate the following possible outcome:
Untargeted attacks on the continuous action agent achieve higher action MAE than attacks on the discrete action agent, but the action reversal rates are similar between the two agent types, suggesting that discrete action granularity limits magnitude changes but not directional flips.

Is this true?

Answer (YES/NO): NO